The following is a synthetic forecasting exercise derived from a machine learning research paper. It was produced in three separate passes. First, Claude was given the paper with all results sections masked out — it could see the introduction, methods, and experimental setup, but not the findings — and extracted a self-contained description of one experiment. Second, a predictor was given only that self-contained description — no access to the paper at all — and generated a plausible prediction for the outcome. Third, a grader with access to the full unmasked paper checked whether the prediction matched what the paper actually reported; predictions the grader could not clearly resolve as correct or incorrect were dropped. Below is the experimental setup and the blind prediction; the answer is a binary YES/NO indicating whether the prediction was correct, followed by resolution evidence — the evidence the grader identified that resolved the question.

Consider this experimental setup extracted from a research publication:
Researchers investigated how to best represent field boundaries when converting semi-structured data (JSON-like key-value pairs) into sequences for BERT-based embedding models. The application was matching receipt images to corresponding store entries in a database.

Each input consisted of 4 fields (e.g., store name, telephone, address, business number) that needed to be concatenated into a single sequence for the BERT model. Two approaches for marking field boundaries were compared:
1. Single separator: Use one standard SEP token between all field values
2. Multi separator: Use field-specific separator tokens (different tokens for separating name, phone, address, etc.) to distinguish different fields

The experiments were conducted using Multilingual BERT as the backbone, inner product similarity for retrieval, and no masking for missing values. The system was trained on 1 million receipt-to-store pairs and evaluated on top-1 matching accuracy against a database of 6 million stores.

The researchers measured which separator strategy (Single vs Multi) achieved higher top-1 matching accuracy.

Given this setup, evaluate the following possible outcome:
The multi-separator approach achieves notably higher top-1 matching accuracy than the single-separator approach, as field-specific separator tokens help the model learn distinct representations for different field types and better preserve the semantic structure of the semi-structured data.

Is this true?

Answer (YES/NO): YES